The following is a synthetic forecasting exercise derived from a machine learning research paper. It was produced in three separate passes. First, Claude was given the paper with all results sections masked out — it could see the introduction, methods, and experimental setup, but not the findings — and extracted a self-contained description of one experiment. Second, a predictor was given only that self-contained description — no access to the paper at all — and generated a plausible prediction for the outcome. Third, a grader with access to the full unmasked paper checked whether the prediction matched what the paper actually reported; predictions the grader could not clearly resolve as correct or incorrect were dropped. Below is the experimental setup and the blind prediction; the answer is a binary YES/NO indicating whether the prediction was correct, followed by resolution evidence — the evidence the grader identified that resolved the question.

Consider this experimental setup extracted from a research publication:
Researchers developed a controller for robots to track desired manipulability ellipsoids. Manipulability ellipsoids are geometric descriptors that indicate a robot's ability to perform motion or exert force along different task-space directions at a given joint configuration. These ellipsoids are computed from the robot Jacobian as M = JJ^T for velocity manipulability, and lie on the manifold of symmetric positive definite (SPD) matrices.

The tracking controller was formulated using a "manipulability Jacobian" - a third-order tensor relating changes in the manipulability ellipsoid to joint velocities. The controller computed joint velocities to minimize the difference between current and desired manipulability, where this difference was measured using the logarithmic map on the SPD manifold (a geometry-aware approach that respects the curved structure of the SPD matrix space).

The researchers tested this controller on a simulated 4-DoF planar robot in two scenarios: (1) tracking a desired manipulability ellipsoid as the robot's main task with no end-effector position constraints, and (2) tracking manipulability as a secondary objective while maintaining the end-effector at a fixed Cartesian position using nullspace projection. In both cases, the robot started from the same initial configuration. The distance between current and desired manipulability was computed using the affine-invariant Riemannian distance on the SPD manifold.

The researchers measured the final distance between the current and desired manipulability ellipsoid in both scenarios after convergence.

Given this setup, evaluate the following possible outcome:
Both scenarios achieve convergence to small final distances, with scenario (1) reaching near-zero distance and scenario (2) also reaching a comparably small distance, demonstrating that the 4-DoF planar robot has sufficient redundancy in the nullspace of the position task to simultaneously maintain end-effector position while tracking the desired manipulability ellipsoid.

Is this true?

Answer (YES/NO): NO